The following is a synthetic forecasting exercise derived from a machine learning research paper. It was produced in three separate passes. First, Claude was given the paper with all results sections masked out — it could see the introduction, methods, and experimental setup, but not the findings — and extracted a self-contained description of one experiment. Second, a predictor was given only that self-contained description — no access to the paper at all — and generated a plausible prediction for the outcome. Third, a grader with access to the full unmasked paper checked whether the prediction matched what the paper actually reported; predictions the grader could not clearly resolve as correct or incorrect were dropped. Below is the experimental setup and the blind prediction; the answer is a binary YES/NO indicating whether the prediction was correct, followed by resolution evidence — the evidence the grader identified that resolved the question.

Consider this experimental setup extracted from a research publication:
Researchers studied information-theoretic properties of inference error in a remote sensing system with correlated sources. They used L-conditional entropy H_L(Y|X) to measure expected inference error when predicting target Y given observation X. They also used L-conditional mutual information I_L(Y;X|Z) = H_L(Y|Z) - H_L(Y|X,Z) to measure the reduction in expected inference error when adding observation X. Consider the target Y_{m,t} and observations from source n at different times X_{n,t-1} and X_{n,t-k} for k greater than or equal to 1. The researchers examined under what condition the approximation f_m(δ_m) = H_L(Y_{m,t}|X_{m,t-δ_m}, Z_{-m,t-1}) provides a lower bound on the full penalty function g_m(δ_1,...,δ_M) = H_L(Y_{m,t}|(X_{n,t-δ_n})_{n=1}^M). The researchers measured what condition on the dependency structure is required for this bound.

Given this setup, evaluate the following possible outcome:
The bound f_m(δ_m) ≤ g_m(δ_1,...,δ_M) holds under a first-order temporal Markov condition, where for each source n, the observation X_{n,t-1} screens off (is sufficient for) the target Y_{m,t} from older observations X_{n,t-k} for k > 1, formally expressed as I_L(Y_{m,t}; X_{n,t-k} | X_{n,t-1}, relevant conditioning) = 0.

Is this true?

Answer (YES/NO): YES